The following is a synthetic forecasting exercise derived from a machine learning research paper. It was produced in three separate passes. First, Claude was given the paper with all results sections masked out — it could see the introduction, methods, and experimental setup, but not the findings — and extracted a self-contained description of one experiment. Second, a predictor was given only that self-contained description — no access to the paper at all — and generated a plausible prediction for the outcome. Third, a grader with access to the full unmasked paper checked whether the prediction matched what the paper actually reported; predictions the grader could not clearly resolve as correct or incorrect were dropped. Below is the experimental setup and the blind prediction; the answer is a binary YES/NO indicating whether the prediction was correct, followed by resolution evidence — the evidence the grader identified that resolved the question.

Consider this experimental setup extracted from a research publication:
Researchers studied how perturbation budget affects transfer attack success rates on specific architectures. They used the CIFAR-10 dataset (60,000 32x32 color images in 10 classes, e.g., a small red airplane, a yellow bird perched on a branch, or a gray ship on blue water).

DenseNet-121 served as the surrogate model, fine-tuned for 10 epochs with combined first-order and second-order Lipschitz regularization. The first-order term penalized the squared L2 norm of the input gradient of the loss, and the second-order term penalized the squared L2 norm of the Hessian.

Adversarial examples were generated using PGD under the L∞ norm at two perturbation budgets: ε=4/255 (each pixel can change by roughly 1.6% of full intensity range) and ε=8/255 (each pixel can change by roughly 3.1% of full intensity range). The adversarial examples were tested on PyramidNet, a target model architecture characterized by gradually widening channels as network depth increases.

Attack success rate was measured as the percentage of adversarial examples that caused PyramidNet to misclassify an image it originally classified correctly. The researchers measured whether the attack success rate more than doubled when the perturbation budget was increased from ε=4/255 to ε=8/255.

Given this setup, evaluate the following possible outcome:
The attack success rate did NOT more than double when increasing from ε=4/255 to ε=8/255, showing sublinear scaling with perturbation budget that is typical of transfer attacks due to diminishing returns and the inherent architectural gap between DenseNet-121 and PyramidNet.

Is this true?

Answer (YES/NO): YES